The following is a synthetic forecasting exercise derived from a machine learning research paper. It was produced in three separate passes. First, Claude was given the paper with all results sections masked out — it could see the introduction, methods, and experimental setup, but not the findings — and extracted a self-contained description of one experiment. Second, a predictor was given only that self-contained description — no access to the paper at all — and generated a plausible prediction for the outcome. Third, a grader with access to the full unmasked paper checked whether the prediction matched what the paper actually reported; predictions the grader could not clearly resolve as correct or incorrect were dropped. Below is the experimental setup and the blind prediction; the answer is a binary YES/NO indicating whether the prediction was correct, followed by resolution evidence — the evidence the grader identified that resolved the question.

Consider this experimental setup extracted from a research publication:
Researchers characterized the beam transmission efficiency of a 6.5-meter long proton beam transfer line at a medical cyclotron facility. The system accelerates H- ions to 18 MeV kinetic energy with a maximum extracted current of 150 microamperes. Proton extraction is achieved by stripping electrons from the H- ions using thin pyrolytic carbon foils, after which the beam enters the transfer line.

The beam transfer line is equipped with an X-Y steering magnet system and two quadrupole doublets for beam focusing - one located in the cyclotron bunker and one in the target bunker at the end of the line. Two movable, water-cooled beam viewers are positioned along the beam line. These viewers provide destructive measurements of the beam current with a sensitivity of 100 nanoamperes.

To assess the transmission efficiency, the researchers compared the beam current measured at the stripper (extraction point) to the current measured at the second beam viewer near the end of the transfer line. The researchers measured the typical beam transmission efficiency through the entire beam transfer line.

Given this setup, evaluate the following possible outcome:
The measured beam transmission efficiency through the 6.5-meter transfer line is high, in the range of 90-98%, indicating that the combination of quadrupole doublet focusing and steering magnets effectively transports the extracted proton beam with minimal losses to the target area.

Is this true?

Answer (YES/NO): YES